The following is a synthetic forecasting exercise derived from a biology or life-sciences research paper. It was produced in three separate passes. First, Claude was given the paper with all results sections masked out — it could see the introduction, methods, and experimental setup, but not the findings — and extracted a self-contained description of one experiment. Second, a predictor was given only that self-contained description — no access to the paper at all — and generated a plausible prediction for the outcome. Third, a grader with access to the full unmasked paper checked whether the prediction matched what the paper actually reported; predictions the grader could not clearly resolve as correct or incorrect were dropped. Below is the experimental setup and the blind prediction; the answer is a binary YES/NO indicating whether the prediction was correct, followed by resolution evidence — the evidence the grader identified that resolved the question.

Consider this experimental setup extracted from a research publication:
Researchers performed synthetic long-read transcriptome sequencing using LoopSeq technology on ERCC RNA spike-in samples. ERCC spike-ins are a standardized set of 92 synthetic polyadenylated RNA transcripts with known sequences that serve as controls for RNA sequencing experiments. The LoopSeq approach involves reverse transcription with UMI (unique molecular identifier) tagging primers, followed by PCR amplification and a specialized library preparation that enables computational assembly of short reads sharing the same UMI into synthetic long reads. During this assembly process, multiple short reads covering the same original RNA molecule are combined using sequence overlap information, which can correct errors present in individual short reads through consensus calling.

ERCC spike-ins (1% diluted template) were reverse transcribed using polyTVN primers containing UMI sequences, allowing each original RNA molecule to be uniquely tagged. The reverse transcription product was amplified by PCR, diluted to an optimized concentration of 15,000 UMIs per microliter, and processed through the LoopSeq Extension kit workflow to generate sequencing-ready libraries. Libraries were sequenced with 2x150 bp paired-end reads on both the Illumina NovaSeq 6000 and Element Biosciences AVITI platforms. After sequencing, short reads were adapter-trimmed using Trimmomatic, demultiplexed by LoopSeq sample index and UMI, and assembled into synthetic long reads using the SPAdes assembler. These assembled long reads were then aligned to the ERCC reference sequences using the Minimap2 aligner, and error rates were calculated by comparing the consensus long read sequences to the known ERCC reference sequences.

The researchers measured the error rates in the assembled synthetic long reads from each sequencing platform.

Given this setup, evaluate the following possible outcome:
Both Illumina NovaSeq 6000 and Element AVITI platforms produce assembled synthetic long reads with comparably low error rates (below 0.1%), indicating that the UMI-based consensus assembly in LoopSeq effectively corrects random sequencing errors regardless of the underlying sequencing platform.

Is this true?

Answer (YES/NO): YES